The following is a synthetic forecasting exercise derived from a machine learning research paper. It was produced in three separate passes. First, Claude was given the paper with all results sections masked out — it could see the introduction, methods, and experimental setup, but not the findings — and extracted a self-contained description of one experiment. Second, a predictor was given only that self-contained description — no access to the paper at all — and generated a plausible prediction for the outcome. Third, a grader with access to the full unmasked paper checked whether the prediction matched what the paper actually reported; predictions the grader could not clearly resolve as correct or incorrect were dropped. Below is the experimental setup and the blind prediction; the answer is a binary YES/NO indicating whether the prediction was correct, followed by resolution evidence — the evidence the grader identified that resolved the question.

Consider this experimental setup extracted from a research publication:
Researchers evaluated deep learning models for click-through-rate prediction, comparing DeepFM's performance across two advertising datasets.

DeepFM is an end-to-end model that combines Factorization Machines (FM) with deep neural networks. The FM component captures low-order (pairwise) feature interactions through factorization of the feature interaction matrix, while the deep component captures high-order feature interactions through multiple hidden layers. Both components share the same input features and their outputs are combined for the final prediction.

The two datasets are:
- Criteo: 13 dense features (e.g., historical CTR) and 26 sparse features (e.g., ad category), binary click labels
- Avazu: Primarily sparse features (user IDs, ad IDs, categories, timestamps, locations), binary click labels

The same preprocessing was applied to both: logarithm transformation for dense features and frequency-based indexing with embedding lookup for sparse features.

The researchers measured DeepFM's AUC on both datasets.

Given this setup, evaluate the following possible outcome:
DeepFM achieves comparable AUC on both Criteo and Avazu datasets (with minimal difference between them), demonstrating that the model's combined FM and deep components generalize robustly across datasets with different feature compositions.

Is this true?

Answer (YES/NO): NO